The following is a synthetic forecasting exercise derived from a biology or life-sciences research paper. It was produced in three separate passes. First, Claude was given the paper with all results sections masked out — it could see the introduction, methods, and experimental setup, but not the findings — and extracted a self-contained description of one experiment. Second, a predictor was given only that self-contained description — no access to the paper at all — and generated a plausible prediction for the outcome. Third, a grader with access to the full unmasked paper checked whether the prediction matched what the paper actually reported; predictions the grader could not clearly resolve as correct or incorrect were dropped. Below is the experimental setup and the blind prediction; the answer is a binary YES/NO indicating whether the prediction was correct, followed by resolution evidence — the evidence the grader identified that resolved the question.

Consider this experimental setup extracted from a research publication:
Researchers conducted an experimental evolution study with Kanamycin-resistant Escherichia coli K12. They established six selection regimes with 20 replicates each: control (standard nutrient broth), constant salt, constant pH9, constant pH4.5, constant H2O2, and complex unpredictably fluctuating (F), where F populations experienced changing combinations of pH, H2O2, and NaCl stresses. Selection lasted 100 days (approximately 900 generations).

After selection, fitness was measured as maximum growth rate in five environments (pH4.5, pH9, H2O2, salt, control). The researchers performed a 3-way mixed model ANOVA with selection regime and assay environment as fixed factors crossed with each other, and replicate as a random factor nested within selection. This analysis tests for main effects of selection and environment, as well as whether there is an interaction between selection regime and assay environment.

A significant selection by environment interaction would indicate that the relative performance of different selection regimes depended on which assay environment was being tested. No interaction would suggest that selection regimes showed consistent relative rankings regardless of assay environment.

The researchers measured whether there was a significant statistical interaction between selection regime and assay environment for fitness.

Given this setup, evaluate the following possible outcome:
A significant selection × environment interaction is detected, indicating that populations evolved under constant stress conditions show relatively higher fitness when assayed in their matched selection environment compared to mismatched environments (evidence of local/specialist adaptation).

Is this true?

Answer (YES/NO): YES